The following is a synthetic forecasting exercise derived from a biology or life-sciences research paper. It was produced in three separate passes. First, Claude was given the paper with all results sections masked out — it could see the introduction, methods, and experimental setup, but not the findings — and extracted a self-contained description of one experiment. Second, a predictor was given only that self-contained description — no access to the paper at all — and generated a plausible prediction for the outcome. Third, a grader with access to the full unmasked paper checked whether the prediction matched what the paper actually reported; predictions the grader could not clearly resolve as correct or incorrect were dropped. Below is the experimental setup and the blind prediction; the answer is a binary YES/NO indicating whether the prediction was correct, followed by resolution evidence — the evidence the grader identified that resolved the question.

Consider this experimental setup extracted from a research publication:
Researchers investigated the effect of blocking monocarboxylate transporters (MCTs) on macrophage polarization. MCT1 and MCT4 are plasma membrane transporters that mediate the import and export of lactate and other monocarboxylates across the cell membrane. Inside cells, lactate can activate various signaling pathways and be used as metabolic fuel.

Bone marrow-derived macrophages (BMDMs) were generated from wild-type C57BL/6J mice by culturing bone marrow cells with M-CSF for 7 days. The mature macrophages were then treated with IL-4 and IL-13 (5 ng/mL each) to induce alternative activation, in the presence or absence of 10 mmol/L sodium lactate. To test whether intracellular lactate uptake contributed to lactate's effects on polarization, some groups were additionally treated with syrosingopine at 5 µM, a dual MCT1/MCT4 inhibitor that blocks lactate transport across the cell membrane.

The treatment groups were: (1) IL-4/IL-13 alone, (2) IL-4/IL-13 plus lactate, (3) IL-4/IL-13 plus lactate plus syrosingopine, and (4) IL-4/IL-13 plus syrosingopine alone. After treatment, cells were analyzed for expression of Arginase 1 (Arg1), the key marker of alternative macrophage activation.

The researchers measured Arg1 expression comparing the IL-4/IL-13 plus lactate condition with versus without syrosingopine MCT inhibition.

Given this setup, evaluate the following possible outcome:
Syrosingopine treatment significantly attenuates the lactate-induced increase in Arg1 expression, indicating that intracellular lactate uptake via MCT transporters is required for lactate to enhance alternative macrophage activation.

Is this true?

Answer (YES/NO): NO